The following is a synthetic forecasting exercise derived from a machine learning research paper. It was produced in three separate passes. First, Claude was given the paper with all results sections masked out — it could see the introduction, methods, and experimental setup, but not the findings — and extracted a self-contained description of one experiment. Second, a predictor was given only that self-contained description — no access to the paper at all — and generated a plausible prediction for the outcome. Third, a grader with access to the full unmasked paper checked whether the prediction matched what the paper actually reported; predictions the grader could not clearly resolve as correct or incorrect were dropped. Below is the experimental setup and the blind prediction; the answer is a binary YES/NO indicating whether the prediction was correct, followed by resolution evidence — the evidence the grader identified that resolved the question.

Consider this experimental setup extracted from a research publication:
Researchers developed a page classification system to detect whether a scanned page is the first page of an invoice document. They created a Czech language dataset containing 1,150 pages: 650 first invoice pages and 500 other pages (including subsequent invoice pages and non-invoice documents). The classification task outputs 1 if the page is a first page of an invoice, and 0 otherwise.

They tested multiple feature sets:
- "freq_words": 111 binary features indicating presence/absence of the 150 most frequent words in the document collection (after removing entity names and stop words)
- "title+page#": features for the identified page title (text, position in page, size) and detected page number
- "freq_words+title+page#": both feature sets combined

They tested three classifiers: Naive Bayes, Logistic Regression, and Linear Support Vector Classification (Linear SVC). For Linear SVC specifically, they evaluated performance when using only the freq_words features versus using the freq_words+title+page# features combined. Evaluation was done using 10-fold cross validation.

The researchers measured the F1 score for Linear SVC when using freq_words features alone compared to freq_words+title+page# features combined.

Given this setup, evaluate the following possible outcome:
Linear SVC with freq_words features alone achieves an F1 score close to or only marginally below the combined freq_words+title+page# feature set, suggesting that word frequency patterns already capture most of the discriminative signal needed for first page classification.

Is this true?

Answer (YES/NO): NO